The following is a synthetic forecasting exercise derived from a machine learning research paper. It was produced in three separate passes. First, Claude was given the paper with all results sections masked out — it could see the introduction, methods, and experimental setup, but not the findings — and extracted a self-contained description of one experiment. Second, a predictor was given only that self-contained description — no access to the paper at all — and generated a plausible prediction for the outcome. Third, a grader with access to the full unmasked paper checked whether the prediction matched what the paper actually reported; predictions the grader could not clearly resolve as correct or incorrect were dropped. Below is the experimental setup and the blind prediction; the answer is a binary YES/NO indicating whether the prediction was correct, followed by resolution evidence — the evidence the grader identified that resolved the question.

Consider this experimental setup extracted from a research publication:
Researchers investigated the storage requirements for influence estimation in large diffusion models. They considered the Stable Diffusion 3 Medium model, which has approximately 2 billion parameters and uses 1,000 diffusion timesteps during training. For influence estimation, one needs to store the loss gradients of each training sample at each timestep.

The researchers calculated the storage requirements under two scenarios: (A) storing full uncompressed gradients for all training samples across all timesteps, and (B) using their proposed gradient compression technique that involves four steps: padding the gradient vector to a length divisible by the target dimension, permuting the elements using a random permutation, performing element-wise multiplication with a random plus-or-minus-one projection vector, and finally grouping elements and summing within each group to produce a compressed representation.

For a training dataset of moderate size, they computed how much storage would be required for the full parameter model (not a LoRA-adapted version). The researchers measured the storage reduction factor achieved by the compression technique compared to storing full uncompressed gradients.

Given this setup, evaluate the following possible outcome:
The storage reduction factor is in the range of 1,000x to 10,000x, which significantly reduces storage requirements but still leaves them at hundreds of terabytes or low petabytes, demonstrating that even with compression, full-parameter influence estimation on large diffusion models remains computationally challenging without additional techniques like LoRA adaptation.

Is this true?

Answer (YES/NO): NO